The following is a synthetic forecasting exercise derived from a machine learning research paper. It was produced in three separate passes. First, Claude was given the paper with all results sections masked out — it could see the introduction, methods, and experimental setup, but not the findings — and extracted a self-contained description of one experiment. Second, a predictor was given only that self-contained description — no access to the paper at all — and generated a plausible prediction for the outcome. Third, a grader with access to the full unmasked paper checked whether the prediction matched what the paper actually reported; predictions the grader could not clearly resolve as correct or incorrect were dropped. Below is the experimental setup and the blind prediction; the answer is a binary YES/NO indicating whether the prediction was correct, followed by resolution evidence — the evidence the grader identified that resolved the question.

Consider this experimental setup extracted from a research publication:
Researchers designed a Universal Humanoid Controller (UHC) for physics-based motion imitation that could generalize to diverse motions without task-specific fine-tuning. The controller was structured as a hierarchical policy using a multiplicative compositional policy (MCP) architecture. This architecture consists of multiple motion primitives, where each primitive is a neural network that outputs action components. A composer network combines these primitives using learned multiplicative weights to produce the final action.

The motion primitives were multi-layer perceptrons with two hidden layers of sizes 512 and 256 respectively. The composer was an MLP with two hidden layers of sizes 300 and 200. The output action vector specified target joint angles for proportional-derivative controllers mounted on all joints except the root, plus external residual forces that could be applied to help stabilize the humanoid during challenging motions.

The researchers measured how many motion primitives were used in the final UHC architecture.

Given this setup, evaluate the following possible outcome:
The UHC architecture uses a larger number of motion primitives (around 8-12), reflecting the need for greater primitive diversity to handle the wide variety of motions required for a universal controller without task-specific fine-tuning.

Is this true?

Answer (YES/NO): YES